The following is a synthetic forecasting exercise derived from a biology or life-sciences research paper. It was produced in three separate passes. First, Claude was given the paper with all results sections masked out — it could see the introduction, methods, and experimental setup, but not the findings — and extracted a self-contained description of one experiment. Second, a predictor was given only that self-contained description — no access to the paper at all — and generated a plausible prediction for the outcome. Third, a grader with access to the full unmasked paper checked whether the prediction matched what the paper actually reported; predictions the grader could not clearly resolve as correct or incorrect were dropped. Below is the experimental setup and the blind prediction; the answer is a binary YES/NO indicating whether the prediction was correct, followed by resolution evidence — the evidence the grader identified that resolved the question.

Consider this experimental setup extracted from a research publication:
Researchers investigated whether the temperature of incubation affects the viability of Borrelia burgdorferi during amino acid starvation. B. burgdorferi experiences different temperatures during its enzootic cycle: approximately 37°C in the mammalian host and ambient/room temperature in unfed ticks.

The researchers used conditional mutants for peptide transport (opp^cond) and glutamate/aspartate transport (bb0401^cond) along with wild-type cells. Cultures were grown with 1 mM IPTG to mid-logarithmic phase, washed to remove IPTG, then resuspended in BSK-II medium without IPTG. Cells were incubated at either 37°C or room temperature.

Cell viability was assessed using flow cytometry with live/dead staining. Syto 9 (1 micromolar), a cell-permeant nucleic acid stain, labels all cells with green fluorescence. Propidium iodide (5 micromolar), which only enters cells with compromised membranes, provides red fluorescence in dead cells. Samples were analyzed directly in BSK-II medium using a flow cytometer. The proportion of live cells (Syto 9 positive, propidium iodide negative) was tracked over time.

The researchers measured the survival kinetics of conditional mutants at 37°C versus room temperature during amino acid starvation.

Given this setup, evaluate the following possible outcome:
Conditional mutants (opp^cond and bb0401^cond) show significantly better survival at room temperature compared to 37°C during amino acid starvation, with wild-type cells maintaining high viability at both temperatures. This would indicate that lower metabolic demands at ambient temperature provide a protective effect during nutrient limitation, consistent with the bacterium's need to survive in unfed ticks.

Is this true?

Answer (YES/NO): NO